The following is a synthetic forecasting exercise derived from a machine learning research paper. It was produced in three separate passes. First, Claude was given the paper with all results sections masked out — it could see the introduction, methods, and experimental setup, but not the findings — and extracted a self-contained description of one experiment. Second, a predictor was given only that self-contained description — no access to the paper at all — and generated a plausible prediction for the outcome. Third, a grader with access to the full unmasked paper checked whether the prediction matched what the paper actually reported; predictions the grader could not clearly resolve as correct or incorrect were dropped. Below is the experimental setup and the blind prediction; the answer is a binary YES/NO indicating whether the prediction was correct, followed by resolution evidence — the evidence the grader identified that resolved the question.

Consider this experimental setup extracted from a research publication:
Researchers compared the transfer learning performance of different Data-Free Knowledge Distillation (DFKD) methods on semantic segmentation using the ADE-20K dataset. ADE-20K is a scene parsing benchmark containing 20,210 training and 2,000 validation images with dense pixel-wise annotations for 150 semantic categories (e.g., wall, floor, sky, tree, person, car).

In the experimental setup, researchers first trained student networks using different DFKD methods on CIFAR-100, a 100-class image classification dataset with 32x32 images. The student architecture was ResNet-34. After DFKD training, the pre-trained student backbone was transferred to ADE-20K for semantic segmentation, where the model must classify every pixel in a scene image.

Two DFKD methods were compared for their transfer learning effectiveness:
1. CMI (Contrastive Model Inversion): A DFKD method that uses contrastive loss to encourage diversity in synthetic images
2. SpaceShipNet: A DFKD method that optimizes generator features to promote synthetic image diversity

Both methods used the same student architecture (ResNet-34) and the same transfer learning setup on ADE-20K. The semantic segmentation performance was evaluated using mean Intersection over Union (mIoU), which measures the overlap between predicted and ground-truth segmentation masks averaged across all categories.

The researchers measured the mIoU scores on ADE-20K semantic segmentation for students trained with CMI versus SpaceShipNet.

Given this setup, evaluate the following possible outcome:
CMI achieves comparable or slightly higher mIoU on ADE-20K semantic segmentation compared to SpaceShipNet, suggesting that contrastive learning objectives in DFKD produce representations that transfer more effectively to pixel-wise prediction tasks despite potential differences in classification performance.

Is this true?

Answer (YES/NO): NO